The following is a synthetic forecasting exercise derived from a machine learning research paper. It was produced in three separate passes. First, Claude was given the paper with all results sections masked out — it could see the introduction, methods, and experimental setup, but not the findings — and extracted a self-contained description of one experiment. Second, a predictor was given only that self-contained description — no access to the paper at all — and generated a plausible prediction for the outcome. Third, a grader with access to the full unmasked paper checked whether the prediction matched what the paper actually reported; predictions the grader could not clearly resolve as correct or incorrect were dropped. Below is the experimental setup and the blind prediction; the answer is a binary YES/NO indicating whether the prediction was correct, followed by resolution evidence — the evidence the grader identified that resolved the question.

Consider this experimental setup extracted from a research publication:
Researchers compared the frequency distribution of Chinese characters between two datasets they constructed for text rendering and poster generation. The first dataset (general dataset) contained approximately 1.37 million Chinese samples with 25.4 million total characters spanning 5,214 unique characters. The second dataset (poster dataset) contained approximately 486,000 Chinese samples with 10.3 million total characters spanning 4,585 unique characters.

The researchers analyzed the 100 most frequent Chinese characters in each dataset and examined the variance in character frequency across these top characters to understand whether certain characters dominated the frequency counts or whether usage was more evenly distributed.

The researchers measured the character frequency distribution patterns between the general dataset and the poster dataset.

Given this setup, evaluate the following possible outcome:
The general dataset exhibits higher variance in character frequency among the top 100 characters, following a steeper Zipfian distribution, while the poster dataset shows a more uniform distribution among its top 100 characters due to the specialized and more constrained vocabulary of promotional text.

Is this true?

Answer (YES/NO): YES